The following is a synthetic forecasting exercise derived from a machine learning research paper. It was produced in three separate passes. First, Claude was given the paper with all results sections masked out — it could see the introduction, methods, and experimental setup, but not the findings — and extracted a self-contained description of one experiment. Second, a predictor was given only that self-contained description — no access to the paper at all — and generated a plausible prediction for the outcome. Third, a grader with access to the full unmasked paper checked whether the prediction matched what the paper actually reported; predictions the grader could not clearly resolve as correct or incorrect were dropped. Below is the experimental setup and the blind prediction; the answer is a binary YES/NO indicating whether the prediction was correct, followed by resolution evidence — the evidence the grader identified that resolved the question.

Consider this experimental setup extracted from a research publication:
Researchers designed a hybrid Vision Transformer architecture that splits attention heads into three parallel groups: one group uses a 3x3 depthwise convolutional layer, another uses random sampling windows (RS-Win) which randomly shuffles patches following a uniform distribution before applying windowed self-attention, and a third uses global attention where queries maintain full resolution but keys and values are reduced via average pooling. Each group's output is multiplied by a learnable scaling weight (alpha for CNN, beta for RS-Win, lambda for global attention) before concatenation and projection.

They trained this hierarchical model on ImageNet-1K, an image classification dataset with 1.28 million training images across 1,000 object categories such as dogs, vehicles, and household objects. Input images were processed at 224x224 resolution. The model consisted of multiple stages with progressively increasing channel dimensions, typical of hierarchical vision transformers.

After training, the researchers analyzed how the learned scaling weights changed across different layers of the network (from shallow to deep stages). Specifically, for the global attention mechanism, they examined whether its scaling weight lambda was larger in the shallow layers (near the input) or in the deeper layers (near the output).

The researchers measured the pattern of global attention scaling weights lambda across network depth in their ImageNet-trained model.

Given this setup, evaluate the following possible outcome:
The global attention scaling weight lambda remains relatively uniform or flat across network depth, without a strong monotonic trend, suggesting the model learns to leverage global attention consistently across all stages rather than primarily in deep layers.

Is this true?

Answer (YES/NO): NO